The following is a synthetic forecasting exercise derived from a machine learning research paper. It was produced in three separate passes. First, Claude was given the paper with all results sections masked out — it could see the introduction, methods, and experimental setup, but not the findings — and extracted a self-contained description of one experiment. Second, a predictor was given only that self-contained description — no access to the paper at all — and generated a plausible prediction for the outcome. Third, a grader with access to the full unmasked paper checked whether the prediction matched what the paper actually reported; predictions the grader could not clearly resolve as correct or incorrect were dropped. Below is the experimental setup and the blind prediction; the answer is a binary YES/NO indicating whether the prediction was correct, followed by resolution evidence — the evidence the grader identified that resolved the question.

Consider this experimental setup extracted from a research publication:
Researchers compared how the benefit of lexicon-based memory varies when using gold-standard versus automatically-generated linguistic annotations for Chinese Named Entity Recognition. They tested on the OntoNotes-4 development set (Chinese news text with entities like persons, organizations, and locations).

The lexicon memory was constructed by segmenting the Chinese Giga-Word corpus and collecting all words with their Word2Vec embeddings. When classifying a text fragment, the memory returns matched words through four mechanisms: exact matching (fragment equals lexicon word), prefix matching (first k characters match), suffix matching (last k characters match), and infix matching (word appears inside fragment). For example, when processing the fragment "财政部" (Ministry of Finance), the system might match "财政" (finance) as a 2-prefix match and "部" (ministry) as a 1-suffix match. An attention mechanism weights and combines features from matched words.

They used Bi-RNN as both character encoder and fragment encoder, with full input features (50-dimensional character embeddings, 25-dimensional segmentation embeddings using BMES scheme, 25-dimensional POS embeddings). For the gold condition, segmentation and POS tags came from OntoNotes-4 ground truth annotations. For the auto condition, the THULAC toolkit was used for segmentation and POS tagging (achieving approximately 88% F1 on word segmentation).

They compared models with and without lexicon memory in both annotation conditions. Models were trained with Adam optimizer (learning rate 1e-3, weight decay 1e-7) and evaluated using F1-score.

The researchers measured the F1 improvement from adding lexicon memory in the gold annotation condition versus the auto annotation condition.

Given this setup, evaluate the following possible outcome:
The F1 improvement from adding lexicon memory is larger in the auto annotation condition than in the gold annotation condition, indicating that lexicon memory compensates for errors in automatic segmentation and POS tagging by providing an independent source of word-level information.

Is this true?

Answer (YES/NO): NO